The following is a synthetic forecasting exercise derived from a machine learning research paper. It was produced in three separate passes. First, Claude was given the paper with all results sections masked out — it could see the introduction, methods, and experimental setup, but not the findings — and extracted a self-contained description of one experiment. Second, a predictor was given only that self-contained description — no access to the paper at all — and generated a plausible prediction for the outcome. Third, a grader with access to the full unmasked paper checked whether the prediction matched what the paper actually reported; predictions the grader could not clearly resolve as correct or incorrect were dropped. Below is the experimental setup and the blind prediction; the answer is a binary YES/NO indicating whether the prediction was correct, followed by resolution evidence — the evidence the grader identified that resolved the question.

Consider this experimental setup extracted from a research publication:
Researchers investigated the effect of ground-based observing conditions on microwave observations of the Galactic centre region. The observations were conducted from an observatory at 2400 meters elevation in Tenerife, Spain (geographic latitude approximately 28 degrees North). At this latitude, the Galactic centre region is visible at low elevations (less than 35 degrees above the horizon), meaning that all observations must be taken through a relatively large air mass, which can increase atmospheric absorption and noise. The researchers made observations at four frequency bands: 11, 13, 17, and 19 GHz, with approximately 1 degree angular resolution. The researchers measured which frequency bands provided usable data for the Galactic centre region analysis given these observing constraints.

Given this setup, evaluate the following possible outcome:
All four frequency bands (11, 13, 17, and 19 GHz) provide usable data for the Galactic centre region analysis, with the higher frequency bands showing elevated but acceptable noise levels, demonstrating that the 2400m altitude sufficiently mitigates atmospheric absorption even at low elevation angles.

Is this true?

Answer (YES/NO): NO